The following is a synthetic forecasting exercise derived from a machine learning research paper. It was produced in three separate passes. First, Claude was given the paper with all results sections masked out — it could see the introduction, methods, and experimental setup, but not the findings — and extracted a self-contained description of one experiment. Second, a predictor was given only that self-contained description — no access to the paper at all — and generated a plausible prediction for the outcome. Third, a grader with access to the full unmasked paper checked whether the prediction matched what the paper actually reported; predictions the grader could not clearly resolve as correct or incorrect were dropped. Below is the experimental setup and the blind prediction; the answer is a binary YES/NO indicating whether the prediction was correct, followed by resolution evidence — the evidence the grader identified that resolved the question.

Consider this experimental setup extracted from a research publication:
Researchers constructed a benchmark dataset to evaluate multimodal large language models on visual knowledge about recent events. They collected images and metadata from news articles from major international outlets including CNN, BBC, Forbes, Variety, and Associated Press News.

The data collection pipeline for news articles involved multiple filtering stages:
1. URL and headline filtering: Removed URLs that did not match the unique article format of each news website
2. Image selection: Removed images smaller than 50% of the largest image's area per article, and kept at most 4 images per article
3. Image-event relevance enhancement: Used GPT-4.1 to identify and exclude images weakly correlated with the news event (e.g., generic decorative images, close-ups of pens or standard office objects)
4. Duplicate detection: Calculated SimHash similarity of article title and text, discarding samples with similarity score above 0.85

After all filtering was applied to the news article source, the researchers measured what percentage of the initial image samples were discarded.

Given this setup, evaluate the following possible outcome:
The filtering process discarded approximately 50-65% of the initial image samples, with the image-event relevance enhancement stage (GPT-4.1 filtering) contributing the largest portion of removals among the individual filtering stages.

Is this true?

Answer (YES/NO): NO